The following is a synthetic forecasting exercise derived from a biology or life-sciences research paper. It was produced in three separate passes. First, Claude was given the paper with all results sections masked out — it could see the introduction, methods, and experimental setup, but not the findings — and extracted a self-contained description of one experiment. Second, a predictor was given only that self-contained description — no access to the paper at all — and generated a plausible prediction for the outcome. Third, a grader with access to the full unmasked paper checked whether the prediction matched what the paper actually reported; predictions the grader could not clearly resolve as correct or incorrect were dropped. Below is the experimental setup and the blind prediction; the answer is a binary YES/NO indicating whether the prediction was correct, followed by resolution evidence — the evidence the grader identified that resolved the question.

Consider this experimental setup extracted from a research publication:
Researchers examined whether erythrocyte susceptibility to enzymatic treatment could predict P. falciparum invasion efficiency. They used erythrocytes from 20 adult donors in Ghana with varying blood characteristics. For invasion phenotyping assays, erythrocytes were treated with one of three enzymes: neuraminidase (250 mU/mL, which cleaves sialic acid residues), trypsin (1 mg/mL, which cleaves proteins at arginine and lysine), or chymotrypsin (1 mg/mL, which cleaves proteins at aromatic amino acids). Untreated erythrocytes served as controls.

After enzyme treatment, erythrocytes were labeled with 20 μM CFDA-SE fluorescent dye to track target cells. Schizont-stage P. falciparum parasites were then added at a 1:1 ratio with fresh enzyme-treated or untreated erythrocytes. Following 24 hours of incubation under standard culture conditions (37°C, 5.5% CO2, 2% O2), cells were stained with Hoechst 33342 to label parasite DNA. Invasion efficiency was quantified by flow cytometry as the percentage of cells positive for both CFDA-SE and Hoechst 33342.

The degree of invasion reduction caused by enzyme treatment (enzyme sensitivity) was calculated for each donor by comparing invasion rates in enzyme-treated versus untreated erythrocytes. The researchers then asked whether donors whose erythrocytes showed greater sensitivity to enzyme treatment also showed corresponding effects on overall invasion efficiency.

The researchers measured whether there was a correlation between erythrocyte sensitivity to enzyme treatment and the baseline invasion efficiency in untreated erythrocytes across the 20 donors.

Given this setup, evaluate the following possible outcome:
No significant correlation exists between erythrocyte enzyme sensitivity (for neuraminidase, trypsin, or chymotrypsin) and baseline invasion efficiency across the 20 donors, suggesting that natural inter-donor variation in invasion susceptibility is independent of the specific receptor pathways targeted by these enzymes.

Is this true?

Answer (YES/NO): YES